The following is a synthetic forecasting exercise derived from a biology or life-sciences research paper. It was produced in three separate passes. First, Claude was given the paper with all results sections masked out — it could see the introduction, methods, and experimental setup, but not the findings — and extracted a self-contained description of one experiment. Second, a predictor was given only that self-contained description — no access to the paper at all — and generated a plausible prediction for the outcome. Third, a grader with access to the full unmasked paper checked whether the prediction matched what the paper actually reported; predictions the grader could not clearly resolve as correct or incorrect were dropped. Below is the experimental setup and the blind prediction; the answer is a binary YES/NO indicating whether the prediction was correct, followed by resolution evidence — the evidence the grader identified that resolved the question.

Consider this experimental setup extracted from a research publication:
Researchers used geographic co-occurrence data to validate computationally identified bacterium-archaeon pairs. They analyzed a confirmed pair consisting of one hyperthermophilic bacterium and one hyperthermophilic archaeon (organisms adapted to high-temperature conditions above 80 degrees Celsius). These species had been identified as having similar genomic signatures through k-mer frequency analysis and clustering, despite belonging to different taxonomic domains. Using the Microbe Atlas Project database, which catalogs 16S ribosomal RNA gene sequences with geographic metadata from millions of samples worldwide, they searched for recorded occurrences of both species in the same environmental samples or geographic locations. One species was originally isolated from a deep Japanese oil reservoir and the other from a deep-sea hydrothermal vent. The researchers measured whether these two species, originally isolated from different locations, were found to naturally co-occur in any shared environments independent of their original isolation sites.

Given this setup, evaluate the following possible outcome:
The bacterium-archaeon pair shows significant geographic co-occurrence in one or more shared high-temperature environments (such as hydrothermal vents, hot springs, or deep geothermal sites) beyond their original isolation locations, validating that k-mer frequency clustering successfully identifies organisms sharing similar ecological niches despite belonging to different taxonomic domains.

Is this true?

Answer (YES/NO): YES